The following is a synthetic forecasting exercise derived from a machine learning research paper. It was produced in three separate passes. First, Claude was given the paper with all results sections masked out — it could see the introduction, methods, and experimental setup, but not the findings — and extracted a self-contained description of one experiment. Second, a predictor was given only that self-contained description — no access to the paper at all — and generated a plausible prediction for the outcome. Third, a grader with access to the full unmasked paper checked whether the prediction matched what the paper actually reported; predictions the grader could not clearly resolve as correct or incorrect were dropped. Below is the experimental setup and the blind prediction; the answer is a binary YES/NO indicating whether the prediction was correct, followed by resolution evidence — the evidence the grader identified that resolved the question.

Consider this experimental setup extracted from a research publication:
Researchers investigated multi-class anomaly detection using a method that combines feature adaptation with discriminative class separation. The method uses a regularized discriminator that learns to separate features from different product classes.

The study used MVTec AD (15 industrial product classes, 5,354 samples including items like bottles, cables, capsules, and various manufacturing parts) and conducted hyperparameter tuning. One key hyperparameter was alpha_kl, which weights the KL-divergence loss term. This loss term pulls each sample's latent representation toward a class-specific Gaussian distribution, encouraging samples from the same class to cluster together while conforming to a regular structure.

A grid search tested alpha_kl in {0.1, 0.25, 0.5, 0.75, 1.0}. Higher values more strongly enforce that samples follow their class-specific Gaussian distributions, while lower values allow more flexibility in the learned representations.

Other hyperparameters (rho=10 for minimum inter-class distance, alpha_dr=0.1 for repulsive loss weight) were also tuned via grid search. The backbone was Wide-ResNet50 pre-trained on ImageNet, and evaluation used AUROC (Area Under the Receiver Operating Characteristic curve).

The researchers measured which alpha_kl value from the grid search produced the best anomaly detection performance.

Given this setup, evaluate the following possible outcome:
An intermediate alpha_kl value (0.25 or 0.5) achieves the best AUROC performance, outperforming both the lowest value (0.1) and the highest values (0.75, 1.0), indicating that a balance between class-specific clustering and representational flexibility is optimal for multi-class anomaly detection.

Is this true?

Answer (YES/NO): YES